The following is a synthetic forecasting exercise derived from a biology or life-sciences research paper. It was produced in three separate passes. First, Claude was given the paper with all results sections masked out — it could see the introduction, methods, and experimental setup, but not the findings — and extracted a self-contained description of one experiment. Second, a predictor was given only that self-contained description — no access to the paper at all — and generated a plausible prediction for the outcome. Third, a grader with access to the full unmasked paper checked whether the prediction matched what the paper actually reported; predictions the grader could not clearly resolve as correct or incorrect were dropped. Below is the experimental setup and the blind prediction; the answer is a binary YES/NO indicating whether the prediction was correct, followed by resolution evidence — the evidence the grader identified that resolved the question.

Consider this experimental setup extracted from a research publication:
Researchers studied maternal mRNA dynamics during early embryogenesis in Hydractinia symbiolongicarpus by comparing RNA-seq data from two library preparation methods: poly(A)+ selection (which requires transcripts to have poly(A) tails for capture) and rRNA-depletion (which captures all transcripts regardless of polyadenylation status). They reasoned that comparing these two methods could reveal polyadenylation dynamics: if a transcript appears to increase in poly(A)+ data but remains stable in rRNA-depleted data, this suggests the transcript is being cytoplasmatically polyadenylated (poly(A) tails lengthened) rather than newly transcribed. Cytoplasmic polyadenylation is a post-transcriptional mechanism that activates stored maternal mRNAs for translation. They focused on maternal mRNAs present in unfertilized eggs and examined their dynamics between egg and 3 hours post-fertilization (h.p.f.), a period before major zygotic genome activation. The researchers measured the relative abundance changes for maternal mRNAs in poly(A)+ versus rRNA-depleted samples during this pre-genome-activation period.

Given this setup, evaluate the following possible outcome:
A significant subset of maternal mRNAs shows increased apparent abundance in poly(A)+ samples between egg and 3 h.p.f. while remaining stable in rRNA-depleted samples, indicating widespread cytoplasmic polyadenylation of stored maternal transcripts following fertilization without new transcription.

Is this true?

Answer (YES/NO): YES